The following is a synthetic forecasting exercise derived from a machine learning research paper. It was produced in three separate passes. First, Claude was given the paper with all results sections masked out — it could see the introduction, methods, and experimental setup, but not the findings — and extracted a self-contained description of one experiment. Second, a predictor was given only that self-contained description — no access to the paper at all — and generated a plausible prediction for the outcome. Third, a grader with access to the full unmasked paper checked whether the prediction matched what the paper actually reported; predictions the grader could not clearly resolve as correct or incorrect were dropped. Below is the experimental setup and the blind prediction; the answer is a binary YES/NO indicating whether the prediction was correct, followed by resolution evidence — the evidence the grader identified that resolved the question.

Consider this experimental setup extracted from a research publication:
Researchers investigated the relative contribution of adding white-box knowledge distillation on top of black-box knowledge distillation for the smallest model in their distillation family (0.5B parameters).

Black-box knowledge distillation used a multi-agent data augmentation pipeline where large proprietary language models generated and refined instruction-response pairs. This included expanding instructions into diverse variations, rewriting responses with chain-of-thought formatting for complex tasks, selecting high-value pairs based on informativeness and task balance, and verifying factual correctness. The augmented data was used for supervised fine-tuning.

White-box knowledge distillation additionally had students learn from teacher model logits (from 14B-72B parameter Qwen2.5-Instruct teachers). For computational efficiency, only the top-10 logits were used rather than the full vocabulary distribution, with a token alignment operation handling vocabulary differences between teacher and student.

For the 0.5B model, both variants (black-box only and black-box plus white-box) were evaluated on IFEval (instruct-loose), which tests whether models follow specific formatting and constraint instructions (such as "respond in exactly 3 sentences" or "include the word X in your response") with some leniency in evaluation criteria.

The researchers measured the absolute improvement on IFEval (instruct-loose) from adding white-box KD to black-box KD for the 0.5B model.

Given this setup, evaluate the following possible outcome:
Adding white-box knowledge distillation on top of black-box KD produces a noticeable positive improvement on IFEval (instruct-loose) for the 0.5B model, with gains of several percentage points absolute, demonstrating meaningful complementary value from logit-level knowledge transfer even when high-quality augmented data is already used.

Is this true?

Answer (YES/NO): NO